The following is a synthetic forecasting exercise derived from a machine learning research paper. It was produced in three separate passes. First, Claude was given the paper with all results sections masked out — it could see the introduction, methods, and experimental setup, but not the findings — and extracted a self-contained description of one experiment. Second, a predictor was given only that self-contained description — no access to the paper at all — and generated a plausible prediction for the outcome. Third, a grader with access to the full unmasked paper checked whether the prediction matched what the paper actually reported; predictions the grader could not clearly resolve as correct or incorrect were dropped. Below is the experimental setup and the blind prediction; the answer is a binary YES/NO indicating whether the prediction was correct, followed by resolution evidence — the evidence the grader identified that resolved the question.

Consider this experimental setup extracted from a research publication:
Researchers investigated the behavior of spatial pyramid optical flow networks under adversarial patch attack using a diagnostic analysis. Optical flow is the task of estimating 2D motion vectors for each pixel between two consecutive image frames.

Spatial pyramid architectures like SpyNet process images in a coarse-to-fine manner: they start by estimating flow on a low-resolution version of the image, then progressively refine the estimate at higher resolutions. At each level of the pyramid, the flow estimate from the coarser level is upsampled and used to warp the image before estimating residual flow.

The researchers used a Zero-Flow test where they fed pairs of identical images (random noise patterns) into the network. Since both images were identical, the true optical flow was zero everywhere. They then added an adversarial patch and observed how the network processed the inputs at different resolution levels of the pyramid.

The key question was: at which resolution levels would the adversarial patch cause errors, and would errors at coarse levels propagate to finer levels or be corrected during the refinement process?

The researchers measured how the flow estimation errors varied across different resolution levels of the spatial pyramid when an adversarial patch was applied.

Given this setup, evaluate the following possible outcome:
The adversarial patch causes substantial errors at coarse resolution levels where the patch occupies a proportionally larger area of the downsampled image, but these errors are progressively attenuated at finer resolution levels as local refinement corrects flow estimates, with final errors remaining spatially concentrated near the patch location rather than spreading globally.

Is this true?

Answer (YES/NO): NO